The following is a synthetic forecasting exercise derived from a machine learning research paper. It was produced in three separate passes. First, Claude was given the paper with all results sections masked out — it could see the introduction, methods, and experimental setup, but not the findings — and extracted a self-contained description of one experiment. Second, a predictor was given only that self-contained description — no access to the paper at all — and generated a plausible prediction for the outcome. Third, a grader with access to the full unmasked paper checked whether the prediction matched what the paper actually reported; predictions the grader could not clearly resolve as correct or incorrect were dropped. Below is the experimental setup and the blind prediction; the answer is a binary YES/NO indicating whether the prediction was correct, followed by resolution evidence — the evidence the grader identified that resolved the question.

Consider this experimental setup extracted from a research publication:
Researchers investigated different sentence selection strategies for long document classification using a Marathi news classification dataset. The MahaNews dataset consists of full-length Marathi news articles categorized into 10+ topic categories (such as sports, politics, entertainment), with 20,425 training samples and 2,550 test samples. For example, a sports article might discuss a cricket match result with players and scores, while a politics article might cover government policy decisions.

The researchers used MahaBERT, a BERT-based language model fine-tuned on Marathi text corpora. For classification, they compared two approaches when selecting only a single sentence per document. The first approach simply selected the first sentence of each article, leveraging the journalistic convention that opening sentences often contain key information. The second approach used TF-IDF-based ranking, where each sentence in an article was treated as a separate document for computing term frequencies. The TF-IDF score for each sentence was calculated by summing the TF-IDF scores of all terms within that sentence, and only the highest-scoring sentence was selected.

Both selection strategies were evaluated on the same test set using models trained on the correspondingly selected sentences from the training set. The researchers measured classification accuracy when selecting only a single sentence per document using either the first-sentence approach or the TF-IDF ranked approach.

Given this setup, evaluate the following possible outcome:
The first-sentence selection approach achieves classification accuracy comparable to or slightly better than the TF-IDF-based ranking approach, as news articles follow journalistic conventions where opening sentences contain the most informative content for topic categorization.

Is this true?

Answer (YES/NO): YES